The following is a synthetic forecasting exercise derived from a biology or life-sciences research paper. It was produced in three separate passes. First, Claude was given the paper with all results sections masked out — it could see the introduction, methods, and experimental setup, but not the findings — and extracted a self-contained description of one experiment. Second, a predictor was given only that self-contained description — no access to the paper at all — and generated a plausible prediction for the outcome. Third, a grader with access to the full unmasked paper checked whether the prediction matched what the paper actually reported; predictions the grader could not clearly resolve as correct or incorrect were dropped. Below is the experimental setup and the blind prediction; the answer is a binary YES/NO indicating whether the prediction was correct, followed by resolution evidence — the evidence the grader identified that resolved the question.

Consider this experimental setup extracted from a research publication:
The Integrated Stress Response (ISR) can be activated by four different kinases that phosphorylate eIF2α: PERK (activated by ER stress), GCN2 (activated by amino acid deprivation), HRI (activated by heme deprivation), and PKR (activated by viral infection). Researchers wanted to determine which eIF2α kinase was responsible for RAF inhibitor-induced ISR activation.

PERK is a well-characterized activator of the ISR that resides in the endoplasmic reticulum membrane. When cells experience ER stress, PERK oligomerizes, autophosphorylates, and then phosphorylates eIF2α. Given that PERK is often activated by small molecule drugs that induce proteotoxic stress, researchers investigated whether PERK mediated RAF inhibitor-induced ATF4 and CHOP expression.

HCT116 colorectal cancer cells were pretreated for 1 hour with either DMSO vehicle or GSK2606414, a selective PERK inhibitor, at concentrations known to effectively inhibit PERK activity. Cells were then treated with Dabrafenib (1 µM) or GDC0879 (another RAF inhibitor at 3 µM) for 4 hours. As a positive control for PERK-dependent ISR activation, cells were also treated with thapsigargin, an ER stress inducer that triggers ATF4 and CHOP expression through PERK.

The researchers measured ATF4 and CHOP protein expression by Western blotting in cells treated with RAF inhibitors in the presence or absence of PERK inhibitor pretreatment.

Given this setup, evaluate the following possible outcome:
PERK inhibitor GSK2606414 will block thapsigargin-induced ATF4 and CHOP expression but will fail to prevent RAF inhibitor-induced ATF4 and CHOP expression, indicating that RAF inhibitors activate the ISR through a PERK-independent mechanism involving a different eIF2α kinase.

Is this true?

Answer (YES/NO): YES